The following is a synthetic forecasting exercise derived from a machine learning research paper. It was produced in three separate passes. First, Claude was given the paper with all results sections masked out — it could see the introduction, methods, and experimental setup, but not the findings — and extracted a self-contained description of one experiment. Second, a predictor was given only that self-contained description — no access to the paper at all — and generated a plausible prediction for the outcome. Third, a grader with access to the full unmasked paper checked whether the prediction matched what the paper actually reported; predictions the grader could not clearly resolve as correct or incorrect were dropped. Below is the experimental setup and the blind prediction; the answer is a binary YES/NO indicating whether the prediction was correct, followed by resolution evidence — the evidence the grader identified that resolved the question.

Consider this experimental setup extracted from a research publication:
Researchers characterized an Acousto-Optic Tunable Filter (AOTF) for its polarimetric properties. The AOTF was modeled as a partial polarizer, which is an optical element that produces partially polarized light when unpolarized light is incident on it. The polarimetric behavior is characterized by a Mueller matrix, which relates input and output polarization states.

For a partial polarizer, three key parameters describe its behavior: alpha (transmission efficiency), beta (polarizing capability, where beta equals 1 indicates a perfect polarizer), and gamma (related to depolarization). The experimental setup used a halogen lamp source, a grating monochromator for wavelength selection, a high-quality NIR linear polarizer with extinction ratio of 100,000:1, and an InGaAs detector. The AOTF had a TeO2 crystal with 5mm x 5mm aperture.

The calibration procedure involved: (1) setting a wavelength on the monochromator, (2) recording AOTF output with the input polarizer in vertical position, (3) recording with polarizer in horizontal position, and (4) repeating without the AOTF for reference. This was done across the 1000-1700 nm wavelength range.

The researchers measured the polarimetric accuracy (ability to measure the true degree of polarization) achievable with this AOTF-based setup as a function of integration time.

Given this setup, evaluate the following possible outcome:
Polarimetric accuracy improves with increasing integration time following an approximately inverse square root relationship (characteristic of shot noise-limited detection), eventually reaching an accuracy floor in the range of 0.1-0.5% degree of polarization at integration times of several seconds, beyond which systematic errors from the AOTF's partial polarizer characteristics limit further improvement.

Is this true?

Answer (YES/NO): NO